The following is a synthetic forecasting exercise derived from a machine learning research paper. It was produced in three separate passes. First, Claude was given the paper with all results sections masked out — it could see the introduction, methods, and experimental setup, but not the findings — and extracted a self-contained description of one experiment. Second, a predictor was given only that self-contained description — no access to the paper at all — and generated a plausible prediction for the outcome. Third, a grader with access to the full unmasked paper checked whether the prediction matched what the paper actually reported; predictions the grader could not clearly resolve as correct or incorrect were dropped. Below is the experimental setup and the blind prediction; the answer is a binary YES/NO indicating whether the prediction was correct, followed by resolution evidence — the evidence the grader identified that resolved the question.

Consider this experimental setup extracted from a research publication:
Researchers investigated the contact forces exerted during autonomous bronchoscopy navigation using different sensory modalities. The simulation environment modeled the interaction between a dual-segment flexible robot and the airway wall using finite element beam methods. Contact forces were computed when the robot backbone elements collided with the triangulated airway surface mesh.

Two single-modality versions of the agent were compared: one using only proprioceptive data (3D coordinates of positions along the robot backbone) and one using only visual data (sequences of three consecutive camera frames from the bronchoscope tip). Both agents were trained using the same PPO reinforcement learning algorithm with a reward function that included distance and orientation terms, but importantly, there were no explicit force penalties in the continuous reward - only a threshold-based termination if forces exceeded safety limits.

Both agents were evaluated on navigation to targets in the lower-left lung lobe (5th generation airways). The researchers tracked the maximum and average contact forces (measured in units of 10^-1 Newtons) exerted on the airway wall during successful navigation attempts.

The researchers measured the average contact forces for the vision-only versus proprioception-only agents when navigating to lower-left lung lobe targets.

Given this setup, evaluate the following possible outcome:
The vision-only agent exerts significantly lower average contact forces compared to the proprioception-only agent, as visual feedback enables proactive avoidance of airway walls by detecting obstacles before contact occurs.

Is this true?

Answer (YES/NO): YES